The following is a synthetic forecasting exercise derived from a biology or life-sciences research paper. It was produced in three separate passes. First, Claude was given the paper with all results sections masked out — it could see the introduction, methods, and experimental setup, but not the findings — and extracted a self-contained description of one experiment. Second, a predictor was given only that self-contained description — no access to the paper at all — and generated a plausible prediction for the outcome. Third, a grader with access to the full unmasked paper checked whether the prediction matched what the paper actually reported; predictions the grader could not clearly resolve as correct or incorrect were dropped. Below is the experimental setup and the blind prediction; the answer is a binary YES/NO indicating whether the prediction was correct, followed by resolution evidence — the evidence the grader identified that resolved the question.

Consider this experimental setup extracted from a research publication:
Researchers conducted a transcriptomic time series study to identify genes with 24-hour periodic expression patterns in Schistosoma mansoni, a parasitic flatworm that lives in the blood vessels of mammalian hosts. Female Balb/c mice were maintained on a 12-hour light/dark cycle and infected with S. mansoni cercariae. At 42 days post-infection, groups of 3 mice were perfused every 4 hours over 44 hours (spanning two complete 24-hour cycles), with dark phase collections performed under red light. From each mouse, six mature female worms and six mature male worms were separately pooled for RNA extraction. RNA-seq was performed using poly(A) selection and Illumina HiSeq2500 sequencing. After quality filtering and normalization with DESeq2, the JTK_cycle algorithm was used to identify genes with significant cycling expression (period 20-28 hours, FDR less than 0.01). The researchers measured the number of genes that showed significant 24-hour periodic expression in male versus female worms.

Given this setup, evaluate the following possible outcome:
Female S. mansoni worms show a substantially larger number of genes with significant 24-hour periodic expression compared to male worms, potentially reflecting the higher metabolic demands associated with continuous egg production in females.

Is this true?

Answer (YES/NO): NO